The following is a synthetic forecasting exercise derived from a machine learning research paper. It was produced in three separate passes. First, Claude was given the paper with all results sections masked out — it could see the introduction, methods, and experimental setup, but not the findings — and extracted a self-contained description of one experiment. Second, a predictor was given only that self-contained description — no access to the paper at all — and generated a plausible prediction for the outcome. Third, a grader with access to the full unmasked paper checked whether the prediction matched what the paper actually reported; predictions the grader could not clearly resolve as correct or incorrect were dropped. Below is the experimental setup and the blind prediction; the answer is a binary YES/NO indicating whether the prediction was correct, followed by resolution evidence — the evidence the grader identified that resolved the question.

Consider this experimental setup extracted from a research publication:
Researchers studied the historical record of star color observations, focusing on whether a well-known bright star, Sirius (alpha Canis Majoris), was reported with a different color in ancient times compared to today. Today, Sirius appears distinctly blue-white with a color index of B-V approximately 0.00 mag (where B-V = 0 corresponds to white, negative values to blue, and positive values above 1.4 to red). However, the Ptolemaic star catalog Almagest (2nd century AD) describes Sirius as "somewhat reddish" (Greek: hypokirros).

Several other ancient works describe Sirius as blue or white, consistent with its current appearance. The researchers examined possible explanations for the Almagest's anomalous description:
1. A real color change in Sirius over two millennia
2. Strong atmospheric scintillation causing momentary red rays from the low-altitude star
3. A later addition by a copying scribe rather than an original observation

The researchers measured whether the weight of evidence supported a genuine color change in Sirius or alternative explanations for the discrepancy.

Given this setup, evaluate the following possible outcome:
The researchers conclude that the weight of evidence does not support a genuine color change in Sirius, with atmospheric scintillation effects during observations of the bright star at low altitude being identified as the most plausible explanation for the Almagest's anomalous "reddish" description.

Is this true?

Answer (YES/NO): NO